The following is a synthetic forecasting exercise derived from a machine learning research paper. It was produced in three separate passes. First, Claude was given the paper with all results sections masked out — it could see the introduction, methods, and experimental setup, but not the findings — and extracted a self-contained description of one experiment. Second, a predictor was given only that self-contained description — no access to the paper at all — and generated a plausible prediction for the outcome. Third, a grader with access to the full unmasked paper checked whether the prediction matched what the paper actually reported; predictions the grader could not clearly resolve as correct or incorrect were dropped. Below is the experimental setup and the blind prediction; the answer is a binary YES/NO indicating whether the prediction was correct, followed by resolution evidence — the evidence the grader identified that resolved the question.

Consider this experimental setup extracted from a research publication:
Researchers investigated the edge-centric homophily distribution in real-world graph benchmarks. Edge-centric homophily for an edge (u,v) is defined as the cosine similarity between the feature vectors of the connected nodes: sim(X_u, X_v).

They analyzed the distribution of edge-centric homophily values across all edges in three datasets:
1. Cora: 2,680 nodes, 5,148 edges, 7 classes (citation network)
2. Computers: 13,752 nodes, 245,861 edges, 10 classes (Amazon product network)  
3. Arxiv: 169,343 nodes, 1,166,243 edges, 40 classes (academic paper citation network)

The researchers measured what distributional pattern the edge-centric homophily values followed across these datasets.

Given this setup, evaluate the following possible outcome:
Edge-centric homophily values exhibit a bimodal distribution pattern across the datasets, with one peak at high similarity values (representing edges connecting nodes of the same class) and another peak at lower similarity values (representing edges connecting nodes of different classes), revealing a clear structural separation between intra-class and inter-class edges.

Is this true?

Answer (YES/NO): NO